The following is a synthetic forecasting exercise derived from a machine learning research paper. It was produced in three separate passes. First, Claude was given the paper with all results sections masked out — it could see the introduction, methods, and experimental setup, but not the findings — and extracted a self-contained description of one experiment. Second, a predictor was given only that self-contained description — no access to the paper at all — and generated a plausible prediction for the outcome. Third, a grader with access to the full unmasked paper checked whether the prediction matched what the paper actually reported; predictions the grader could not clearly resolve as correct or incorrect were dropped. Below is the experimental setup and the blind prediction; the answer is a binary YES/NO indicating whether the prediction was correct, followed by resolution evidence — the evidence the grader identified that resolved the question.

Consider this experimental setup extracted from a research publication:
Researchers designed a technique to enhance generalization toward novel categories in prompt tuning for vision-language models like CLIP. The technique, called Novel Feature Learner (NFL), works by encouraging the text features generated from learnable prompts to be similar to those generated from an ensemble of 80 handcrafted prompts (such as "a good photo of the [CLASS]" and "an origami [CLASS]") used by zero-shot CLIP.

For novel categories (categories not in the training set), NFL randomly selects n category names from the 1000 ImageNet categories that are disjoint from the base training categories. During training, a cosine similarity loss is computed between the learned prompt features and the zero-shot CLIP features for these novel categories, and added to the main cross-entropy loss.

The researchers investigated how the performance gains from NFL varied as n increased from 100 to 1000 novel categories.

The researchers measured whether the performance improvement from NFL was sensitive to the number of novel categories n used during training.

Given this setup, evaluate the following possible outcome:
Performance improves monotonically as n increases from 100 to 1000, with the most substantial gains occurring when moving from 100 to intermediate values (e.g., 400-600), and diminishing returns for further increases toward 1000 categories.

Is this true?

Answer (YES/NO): NO